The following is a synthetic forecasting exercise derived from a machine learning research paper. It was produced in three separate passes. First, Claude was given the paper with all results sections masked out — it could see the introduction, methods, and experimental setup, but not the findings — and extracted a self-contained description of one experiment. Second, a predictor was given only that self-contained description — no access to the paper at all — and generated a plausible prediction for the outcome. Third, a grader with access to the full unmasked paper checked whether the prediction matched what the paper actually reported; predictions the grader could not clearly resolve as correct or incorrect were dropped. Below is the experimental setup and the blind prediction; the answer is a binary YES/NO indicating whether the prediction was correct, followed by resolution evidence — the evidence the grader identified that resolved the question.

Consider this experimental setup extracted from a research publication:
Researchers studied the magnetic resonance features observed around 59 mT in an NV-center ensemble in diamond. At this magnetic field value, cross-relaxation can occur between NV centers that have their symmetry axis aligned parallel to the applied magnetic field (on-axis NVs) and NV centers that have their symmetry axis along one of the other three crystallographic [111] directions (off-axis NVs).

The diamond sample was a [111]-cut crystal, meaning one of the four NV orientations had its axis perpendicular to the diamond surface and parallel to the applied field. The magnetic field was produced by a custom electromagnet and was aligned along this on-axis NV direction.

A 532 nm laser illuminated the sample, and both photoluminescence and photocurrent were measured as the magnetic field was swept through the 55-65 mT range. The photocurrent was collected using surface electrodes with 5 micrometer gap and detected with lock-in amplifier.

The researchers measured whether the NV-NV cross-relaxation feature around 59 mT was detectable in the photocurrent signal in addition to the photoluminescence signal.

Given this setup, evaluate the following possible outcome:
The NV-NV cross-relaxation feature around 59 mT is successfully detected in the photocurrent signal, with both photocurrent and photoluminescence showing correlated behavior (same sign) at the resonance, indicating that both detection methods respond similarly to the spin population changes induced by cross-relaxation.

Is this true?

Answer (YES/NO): NO